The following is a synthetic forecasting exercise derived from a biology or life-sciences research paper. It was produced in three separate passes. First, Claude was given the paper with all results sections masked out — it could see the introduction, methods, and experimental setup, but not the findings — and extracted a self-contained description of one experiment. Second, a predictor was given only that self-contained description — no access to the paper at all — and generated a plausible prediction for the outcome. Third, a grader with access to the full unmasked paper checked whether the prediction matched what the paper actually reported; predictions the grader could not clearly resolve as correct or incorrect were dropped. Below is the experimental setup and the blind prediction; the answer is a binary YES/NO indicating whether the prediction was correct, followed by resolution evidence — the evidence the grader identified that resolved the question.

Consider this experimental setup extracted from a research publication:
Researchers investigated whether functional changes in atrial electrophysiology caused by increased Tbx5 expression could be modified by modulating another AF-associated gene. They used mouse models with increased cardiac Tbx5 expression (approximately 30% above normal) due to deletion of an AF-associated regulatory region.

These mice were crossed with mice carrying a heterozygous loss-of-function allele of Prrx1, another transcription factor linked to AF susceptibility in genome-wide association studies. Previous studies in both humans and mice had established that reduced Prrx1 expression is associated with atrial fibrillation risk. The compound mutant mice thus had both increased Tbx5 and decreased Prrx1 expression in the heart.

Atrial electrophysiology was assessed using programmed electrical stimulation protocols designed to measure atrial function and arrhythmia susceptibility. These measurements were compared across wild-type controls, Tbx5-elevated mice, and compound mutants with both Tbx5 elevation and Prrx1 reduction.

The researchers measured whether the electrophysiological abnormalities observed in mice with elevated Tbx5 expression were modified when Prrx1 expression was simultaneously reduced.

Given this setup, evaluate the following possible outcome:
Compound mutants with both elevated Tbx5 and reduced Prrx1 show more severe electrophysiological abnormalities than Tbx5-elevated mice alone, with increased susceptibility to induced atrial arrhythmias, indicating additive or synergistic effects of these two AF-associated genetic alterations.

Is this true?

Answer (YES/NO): NO